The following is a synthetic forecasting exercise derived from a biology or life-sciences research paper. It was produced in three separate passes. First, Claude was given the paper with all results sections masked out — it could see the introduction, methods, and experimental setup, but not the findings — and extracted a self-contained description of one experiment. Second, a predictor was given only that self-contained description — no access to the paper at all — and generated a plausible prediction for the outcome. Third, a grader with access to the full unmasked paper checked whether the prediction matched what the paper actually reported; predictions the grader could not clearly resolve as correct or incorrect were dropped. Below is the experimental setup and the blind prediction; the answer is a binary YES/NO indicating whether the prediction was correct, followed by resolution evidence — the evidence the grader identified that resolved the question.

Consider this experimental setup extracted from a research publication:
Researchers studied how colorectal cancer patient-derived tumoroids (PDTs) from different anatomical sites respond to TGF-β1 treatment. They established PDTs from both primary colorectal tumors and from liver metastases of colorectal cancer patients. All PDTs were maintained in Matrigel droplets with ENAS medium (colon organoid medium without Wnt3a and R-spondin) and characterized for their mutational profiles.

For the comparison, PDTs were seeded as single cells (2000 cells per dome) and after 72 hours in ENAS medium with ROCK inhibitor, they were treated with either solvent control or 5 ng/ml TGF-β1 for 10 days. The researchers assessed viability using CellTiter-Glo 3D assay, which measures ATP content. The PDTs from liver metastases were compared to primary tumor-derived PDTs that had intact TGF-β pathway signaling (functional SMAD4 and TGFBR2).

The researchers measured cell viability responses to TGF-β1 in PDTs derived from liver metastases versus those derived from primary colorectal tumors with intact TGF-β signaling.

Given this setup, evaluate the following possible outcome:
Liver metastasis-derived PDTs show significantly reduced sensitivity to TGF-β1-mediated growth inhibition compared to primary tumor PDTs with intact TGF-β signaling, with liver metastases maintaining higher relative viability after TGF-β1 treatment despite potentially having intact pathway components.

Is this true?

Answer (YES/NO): YES